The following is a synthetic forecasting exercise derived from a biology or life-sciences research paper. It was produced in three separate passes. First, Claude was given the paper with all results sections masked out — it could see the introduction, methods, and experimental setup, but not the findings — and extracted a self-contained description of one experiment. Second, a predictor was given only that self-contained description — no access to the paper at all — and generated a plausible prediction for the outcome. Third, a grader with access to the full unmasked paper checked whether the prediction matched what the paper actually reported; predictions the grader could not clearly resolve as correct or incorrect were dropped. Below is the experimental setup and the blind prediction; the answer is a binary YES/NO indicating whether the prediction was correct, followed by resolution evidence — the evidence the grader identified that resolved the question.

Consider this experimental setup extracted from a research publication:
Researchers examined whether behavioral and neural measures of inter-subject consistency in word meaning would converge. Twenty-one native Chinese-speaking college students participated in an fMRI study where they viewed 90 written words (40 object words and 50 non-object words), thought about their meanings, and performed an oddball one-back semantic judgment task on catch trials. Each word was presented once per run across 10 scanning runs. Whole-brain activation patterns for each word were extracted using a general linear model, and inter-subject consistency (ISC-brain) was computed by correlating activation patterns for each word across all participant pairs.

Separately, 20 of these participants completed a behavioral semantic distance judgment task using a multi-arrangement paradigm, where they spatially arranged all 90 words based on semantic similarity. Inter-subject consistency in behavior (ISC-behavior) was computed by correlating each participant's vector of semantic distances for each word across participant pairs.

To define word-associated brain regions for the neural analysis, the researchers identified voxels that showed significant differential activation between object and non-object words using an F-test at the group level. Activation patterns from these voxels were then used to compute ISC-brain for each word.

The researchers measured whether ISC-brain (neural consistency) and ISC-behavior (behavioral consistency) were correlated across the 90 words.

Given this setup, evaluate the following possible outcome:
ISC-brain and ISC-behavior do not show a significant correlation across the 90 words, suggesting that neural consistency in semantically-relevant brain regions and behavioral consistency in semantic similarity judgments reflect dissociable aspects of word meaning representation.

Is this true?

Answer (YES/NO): NO